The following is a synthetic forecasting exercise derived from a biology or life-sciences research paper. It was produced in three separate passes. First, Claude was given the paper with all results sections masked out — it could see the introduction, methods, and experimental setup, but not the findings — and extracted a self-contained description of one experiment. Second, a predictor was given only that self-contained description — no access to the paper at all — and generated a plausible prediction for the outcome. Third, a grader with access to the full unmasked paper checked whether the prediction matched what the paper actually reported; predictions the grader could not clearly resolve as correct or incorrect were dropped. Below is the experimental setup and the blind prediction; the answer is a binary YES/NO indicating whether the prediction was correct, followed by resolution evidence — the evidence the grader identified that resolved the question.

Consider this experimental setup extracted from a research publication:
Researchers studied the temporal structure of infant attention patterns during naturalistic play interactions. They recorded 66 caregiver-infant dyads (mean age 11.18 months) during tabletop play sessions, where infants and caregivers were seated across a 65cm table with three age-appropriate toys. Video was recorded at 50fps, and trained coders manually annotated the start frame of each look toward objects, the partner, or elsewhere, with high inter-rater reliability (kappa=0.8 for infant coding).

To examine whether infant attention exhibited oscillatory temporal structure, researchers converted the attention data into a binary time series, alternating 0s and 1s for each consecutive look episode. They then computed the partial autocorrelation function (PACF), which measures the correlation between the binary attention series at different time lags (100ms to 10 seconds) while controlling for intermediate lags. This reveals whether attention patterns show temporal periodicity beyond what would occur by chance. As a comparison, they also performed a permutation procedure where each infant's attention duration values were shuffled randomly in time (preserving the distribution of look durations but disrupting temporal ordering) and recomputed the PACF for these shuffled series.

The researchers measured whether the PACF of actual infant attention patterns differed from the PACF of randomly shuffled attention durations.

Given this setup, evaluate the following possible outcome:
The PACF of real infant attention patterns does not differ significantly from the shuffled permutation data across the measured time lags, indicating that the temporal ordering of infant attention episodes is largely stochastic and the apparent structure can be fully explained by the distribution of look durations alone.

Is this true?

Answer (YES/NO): NO